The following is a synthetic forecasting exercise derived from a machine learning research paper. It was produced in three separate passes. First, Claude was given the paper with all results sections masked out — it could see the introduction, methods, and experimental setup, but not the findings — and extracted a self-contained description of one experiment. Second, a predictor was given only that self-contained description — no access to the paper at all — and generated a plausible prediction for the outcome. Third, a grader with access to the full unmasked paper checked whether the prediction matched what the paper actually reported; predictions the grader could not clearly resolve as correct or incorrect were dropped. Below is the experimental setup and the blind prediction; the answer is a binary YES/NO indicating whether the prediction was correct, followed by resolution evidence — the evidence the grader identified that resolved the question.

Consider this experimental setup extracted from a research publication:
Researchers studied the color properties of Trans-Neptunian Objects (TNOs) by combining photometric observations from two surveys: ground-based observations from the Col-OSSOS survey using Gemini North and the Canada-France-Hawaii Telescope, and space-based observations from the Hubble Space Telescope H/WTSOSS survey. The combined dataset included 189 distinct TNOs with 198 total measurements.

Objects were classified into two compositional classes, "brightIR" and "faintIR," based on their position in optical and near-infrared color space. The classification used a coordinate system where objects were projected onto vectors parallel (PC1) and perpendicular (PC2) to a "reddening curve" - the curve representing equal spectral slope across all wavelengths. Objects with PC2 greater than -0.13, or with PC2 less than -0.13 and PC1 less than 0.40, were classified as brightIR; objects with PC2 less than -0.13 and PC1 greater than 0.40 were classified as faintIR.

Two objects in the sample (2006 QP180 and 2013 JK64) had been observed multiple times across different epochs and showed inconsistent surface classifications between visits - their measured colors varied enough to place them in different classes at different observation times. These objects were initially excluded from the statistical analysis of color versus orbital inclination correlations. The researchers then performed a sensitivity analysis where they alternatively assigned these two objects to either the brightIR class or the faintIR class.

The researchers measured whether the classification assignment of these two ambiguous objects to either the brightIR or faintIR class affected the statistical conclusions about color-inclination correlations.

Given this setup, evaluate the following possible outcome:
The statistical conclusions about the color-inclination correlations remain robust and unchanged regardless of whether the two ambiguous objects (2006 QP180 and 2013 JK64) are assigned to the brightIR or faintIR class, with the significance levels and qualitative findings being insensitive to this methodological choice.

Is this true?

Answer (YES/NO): YES